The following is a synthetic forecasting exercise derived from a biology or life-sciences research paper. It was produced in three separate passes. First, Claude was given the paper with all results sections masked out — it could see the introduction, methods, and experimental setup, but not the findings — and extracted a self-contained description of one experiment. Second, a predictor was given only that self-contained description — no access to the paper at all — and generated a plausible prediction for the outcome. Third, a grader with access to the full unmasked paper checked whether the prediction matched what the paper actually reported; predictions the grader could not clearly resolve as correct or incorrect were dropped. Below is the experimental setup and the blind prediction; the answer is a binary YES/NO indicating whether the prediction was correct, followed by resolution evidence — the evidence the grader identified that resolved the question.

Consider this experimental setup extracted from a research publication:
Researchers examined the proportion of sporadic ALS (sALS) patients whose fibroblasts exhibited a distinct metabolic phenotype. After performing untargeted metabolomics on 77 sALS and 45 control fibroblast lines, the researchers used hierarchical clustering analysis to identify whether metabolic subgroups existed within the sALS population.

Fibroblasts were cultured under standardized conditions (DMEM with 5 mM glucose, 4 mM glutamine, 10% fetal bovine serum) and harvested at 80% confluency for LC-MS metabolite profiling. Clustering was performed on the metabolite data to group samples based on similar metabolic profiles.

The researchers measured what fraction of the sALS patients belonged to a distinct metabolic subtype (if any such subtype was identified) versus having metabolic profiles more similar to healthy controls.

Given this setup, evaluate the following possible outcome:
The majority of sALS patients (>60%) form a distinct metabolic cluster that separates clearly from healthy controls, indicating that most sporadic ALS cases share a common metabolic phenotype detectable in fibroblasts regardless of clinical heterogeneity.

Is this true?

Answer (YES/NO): NO